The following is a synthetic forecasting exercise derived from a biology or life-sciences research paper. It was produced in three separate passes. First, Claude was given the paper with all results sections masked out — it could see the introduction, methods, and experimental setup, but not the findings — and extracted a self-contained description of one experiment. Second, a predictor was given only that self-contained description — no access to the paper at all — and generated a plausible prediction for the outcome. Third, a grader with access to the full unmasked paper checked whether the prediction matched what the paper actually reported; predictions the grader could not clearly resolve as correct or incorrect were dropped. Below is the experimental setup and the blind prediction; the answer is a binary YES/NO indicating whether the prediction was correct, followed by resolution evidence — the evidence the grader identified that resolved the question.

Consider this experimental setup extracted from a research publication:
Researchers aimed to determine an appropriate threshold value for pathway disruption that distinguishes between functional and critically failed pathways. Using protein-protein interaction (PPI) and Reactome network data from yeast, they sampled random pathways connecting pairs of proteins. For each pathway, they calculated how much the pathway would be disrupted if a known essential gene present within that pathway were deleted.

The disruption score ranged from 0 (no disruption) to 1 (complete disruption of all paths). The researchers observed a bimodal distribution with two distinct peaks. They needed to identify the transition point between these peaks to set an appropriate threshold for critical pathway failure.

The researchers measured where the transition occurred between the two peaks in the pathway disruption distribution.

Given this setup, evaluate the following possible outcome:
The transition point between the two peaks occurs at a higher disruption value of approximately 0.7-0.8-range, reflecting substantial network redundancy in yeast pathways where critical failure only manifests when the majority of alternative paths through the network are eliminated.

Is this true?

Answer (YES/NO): YES